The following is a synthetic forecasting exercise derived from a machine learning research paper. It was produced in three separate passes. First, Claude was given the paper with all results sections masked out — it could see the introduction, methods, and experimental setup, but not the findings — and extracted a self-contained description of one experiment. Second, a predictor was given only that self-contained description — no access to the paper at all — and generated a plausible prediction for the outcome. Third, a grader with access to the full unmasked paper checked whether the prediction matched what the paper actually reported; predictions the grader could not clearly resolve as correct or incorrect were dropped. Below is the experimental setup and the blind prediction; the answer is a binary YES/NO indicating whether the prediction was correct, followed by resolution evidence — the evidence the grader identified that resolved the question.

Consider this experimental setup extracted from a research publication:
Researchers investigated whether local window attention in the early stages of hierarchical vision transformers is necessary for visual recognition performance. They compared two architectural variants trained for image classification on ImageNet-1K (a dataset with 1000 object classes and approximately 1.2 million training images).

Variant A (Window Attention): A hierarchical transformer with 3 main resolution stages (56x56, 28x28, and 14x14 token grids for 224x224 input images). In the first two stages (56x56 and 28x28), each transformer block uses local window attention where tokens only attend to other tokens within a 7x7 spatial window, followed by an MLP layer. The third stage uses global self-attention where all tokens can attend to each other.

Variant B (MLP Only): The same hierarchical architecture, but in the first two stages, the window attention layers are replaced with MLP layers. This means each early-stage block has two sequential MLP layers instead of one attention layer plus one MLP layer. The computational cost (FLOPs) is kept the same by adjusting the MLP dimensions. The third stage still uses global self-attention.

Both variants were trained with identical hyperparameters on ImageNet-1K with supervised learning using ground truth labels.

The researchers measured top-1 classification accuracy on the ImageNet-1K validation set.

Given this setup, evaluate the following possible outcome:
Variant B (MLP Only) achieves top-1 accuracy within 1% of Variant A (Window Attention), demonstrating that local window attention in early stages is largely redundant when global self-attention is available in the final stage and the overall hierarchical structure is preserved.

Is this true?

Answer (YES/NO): YES